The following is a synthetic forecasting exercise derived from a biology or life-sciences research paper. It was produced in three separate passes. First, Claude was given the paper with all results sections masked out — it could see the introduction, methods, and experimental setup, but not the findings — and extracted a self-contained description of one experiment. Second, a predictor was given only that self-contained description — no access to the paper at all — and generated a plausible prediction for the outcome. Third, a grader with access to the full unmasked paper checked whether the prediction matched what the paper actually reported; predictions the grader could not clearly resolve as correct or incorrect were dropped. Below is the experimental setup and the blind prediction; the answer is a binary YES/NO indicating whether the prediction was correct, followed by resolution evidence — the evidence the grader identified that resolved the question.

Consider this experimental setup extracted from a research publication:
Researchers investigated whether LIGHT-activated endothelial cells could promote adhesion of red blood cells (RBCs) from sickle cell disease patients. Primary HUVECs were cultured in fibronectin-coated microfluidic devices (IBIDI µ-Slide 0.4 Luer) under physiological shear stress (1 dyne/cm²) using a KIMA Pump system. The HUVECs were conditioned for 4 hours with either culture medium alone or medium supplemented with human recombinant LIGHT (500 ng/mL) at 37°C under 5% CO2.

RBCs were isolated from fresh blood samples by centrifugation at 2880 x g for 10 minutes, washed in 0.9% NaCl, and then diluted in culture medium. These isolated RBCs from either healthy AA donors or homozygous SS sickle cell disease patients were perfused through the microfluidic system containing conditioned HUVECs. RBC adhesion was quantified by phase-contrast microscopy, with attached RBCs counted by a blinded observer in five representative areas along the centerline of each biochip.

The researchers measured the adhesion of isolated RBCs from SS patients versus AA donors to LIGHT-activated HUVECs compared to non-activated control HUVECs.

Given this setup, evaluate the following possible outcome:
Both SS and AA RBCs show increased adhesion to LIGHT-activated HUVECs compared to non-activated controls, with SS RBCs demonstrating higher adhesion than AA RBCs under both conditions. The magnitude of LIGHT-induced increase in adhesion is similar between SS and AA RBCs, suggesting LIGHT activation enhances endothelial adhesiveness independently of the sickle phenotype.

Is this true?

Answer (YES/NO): NO